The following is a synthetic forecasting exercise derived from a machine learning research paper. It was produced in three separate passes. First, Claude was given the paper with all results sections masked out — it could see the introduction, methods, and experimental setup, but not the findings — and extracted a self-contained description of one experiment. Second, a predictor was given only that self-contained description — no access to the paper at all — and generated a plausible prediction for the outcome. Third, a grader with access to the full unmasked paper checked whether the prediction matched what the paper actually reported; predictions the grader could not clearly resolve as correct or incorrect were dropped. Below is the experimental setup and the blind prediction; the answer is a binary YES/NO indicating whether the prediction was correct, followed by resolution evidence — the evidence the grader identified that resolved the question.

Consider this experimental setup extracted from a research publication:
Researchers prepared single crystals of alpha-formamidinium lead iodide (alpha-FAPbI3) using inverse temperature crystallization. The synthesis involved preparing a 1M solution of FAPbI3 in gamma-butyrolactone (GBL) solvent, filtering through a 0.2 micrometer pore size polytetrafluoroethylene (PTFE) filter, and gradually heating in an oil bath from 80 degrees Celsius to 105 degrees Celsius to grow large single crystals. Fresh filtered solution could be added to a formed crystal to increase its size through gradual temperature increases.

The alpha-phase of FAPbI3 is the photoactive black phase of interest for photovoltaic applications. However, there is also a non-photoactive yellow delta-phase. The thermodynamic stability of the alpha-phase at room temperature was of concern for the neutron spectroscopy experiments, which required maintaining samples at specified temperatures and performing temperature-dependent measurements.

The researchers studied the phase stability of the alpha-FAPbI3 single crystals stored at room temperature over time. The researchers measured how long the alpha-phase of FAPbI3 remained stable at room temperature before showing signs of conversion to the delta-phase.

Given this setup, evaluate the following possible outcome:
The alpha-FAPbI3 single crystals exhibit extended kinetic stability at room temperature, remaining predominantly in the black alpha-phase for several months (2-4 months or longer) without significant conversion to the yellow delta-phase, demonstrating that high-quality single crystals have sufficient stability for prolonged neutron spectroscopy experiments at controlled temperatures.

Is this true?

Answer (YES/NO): NO